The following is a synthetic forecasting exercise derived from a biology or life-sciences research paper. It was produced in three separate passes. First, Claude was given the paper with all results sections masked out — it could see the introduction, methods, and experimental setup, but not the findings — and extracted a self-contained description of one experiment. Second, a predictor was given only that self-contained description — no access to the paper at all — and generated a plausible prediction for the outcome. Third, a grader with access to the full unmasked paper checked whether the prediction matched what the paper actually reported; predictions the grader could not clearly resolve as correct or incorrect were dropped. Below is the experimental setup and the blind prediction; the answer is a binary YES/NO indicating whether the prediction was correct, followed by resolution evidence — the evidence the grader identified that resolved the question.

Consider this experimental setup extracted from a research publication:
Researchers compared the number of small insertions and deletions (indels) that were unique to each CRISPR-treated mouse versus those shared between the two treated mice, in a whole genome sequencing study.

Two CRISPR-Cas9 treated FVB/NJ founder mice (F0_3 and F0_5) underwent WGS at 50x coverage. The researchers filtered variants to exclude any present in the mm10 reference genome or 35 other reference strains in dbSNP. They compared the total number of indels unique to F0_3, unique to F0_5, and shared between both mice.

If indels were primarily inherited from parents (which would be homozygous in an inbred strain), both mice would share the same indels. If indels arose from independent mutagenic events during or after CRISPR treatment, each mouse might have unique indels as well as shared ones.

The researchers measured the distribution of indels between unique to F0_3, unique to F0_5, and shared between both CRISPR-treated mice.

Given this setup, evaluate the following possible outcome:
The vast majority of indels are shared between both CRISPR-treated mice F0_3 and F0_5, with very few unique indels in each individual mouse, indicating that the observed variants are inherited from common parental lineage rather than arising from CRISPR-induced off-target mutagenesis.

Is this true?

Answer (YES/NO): NO